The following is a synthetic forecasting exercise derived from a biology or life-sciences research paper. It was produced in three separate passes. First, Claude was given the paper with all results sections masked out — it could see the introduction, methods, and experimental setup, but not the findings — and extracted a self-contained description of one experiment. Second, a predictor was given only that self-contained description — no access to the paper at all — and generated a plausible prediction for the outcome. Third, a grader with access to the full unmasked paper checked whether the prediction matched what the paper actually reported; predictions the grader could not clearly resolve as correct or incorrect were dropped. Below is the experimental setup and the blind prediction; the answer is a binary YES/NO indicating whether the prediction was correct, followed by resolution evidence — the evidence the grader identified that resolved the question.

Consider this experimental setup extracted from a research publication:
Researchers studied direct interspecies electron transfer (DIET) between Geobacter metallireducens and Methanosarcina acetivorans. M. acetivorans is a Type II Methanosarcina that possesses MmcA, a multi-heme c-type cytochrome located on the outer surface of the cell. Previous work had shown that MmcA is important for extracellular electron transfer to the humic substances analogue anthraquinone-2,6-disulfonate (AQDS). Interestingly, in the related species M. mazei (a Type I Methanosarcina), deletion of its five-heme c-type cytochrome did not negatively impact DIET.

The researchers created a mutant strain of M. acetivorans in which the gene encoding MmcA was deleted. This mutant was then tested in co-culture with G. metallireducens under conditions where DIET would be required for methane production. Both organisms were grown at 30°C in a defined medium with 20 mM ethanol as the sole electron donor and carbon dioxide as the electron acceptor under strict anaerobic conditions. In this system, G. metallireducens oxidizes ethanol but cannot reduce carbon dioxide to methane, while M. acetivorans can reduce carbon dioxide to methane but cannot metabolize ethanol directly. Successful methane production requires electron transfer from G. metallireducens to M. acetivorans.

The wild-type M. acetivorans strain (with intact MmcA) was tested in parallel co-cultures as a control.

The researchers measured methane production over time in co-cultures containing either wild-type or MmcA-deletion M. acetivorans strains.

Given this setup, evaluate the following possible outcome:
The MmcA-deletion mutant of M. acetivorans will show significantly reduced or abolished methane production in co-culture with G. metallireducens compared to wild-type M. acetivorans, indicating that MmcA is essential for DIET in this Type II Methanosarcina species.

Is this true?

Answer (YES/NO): YES